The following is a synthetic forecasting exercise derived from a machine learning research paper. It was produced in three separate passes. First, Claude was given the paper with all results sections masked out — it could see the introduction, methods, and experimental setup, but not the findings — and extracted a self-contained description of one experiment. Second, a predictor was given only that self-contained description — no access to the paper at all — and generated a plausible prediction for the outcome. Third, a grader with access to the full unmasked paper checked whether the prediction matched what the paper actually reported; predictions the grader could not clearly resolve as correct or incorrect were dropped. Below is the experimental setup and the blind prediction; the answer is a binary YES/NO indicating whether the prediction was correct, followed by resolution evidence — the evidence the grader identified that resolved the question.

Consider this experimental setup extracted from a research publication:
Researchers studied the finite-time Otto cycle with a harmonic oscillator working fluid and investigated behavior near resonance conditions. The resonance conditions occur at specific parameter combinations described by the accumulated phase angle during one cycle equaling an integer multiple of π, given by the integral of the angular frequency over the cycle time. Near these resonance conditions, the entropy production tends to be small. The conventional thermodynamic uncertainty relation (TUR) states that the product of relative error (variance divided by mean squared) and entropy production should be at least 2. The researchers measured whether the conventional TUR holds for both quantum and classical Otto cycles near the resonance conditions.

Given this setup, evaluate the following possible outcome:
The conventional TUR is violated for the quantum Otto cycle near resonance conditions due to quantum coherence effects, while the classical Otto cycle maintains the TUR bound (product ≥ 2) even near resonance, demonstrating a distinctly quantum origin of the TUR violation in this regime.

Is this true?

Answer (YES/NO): NO